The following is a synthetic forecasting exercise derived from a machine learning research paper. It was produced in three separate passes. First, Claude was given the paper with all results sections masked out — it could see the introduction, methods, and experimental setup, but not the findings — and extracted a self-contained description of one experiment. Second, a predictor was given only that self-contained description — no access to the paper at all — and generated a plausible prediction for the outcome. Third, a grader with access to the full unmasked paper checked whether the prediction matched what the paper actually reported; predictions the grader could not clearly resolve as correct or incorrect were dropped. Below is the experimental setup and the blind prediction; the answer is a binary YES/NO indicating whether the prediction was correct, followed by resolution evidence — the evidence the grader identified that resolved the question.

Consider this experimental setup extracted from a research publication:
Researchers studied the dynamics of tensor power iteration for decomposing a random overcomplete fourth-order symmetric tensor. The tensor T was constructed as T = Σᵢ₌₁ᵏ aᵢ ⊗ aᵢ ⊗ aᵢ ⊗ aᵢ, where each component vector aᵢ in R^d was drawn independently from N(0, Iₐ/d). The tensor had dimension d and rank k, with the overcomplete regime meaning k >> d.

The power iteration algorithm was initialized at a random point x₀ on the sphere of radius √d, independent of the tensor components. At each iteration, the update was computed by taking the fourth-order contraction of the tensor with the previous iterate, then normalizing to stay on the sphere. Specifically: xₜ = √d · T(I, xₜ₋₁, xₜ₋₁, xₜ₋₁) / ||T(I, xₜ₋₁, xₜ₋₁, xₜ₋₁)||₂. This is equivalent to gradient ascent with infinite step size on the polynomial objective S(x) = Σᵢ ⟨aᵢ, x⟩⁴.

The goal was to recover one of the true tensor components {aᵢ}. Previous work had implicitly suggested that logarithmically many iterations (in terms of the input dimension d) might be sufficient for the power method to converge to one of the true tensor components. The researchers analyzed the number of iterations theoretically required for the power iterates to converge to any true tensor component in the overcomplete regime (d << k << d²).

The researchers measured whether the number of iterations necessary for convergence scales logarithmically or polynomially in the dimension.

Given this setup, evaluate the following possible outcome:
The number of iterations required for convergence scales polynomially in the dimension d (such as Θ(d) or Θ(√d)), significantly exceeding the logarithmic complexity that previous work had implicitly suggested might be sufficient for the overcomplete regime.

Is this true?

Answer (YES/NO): YES